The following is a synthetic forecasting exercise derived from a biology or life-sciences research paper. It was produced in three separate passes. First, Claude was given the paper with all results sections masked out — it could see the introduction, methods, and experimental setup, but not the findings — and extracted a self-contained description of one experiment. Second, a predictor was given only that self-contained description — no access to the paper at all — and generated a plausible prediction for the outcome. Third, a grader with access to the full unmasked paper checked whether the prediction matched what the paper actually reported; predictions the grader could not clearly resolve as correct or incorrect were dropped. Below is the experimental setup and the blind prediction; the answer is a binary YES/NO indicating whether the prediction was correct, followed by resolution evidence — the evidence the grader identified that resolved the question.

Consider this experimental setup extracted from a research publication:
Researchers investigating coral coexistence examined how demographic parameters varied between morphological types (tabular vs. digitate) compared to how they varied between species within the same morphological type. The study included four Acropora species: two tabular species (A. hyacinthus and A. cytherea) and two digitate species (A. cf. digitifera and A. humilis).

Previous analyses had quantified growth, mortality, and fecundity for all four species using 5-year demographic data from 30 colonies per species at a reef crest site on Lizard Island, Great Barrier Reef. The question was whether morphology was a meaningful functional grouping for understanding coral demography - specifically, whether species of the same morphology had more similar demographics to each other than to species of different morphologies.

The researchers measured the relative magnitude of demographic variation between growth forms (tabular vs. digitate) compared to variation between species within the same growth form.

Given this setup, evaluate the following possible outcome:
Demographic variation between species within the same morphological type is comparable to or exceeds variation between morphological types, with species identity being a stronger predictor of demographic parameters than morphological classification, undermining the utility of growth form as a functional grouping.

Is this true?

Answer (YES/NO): NO